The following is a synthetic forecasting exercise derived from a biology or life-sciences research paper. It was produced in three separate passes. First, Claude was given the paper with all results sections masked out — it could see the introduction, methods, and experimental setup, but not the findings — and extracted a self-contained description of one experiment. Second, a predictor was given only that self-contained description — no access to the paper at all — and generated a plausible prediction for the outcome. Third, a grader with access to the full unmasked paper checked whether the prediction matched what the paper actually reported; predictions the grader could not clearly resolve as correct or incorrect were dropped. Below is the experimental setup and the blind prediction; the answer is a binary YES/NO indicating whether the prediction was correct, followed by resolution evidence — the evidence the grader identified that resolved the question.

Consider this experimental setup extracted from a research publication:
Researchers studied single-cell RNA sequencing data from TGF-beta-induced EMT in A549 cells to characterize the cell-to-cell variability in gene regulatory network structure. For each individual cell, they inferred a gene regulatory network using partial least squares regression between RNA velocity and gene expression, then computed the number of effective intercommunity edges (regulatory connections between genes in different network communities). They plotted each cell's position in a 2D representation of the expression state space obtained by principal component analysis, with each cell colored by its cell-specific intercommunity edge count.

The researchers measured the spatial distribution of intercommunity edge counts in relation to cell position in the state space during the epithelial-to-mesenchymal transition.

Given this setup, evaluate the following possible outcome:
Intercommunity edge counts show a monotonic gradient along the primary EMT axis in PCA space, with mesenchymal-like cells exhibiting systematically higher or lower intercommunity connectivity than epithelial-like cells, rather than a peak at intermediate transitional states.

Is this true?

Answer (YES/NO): NO